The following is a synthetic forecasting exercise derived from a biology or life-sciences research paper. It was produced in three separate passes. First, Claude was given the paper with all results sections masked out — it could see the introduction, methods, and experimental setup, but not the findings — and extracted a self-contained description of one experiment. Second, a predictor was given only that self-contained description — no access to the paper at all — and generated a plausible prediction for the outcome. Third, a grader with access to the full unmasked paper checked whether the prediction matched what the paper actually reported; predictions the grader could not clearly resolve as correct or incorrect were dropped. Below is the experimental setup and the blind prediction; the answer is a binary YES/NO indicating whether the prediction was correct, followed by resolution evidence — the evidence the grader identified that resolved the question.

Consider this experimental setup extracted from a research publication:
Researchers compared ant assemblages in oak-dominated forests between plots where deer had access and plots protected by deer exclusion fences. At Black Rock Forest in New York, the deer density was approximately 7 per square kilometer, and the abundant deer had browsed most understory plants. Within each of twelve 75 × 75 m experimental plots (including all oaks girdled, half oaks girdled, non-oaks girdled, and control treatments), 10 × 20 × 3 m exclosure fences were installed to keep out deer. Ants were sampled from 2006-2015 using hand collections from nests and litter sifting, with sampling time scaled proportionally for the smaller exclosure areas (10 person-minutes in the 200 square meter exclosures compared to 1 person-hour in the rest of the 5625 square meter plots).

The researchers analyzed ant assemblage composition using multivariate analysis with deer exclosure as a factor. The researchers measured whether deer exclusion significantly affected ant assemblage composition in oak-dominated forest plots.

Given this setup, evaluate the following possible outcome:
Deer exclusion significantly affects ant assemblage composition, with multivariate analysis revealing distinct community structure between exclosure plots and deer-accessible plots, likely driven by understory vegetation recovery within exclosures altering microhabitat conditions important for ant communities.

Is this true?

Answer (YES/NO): YES